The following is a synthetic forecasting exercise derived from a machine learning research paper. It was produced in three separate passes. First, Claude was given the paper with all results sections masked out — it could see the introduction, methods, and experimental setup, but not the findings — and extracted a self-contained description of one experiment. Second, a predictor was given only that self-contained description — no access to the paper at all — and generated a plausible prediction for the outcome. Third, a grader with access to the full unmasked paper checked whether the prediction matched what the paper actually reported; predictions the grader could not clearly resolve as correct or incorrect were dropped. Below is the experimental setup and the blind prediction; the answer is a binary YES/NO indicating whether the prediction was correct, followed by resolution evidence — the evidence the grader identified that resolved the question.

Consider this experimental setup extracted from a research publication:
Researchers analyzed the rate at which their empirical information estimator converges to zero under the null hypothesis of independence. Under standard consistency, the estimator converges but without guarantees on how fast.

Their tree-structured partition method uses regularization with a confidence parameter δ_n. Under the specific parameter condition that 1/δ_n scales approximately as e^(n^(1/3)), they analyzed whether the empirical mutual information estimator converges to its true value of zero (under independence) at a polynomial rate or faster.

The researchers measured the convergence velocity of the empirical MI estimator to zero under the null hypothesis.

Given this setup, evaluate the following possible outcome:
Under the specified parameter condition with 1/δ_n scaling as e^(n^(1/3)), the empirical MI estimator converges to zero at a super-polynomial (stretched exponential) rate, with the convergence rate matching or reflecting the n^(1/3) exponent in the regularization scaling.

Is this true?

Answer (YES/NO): NO